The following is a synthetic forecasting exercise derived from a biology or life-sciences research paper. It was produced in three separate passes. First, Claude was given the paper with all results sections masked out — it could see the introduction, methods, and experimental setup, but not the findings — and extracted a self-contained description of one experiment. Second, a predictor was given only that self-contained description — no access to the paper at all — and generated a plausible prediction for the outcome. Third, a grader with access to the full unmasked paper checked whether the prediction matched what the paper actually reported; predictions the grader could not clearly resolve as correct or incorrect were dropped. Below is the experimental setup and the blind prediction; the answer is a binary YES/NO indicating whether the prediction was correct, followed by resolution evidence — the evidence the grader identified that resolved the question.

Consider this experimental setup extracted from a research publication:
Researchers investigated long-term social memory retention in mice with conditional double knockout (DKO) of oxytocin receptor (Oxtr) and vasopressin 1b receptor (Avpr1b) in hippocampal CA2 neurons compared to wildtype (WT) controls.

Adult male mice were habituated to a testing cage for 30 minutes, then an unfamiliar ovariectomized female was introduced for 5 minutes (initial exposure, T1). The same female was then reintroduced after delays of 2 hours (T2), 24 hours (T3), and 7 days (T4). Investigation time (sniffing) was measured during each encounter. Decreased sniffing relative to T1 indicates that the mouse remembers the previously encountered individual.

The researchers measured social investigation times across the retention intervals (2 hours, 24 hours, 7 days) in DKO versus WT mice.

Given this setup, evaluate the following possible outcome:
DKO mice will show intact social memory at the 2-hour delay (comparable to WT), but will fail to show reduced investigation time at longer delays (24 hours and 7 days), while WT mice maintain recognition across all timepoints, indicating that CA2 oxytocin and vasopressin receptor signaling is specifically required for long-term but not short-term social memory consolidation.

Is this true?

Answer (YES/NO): NO